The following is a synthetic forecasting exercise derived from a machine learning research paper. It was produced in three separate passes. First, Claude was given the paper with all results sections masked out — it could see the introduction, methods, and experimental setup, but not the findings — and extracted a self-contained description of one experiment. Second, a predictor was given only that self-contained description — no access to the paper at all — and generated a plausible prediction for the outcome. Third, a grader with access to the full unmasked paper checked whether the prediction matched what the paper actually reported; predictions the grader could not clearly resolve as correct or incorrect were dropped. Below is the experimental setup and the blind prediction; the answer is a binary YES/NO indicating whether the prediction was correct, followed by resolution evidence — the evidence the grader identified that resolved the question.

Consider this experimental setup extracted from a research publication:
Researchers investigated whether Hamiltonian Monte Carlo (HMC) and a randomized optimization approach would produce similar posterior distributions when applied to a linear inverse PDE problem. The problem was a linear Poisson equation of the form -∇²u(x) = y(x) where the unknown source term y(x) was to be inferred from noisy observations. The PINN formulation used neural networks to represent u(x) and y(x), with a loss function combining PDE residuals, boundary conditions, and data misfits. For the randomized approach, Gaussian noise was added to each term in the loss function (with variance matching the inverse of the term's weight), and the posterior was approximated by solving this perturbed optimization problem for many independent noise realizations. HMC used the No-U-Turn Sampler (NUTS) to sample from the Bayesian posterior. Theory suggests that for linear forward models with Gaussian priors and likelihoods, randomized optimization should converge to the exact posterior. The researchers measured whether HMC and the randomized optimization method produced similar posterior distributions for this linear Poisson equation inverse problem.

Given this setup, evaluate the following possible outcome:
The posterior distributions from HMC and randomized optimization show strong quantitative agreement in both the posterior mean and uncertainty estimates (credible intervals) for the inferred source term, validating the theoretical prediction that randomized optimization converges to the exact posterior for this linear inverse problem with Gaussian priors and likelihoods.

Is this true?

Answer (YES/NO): YES